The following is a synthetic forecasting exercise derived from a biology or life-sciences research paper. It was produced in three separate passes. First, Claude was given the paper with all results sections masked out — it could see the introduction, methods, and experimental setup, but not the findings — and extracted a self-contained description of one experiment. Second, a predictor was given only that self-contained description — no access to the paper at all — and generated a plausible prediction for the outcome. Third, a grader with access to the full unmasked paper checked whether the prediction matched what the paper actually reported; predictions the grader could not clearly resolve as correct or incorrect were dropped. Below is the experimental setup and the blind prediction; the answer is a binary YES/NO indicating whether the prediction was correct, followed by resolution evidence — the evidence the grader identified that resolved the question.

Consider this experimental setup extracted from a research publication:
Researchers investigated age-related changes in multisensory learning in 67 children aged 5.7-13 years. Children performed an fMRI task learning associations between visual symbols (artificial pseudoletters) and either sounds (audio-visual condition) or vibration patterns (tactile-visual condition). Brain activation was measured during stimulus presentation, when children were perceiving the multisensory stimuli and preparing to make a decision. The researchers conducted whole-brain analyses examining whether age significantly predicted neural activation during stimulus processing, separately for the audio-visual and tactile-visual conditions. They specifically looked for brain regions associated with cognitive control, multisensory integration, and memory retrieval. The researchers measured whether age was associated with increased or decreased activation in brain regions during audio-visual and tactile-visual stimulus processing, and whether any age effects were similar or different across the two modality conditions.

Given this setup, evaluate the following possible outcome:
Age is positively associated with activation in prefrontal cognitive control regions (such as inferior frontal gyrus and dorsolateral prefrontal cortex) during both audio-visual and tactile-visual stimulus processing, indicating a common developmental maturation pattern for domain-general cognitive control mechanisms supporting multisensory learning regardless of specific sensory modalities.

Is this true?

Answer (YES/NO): YES